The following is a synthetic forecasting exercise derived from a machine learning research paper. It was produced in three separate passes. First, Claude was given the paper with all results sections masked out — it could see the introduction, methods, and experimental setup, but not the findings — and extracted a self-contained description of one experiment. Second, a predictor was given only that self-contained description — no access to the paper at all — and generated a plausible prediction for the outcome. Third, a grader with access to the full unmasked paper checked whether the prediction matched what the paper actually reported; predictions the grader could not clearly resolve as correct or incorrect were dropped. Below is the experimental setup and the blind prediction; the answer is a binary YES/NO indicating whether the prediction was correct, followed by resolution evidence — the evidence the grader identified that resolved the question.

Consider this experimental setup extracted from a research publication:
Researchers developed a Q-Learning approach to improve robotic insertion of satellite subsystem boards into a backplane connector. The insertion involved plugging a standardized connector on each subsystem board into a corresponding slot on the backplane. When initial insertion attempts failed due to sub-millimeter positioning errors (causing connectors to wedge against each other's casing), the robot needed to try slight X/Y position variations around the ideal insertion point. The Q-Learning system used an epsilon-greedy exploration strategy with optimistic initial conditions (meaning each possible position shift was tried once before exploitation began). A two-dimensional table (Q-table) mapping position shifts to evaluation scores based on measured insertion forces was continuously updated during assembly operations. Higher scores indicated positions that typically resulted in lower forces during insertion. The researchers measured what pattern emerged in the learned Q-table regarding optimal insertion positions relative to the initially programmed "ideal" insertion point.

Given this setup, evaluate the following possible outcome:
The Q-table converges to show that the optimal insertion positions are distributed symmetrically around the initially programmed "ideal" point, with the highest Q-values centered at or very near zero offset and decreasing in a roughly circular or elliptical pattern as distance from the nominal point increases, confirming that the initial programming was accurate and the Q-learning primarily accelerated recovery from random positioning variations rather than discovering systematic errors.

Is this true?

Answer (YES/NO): NO